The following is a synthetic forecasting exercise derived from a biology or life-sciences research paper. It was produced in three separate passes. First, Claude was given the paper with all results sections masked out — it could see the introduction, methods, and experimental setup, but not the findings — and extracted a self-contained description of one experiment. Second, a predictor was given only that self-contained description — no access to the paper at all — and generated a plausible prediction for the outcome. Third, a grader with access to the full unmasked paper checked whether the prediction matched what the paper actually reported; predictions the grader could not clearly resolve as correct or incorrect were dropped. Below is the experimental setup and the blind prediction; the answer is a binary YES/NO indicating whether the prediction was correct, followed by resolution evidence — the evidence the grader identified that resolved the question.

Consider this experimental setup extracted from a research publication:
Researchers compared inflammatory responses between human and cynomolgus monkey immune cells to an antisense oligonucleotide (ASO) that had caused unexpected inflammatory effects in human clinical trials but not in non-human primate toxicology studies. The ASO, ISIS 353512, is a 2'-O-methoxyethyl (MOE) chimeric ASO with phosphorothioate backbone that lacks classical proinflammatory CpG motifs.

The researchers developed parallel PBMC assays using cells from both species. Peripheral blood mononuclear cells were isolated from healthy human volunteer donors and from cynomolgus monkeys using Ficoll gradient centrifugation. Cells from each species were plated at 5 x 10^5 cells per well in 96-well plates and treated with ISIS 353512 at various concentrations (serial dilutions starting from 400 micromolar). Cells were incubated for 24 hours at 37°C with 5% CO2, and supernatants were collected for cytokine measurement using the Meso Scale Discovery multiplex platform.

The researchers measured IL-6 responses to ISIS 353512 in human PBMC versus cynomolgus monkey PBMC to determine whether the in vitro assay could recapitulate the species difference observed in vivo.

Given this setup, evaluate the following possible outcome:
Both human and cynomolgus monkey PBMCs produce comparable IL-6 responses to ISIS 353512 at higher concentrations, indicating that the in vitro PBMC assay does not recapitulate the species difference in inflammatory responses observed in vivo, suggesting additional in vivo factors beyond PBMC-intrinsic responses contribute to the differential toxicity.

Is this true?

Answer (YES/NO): NO